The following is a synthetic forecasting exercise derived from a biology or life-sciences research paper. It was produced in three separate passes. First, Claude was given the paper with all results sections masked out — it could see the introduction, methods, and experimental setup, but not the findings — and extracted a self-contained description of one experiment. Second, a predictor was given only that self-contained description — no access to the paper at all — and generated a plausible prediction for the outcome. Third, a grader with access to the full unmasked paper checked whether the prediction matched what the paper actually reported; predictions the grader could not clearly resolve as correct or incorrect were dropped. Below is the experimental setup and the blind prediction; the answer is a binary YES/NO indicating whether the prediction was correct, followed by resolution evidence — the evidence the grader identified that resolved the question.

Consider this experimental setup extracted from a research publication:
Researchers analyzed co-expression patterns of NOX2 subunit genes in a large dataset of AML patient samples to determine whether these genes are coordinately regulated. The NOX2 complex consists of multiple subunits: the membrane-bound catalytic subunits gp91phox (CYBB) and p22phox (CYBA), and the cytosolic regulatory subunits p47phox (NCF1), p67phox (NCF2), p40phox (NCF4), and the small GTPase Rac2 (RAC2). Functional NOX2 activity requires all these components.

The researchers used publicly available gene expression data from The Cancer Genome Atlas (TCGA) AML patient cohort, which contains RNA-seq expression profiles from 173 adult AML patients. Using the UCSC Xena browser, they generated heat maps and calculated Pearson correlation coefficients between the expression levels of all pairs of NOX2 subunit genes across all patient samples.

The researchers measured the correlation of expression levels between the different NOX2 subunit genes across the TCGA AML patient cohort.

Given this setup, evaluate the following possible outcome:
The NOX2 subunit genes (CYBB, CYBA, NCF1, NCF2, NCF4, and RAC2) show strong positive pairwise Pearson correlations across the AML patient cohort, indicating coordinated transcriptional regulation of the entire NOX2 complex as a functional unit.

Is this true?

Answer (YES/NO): NO